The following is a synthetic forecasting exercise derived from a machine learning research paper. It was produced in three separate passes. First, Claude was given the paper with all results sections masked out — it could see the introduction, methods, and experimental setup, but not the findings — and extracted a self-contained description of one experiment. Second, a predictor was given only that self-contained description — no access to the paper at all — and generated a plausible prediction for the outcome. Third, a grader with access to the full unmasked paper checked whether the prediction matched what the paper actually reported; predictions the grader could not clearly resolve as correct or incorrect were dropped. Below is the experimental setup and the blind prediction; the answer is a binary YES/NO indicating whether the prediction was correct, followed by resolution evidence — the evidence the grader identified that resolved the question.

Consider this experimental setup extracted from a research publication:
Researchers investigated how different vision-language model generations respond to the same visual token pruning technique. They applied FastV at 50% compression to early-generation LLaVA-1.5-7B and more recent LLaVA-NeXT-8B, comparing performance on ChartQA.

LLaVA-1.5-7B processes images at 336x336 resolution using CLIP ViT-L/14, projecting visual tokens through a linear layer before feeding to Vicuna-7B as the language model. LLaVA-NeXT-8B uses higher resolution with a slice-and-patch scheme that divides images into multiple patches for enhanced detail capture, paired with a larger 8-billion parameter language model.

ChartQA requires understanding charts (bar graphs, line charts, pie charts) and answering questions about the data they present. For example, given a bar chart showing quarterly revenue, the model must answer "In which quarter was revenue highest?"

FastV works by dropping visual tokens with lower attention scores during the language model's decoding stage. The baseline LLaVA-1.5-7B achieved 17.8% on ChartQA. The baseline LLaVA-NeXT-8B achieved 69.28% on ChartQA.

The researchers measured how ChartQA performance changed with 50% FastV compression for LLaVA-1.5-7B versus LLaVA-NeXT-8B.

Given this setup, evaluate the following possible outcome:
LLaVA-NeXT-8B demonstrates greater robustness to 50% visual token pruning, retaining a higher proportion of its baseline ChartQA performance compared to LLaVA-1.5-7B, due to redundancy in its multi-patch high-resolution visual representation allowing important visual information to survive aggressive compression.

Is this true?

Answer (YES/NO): NO